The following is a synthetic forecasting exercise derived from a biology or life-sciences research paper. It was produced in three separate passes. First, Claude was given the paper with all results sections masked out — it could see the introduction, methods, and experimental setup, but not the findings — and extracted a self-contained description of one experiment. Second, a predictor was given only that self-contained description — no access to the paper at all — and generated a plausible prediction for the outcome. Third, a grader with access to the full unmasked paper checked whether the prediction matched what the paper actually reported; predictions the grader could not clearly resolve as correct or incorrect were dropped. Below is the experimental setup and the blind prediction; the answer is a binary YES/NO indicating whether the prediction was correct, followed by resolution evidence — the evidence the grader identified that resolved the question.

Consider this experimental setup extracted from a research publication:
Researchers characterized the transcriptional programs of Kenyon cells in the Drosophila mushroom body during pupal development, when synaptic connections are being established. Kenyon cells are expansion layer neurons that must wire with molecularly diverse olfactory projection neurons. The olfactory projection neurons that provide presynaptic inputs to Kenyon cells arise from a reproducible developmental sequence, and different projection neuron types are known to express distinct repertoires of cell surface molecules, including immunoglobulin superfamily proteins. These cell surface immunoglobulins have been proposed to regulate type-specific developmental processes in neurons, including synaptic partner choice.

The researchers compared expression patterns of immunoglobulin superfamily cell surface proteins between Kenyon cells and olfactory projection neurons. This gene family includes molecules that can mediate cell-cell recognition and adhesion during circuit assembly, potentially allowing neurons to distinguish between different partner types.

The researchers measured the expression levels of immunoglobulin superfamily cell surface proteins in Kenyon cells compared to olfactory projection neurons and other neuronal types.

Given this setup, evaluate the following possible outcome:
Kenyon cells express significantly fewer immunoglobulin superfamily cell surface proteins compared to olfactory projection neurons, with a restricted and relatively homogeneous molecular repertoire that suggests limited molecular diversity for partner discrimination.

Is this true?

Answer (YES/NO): YES